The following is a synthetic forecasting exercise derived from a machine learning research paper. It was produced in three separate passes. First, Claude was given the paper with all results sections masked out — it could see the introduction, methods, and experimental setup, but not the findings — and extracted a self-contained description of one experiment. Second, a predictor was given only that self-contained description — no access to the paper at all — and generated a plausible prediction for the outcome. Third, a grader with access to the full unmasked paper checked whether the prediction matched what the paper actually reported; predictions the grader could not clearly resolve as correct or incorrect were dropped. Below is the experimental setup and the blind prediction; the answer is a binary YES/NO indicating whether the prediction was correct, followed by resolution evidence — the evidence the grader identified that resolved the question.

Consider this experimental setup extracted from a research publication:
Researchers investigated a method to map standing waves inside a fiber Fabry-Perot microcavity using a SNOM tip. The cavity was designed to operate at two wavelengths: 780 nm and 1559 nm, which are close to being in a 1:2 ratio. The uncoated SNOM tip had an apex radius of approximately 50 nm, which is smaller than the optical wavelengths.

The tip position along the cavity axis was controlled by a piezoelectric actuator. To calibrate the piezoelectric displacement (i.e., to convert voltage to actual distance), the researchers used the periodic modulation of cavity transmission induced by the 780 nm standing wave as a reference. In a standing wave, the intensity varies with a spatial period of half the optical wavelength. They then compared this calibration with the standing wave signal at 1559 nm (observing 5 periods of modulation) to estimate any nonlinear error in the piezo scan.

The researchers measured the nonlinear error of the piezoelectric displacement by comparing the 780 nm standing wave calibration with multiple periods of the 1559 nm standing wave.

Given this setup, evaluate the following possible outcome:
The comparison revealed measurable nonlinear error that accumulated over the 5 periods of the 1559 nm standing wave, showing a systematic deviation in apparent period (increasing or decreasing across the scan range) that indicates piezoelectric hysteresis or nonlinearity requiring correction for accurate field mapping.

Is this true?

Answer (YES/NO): NO